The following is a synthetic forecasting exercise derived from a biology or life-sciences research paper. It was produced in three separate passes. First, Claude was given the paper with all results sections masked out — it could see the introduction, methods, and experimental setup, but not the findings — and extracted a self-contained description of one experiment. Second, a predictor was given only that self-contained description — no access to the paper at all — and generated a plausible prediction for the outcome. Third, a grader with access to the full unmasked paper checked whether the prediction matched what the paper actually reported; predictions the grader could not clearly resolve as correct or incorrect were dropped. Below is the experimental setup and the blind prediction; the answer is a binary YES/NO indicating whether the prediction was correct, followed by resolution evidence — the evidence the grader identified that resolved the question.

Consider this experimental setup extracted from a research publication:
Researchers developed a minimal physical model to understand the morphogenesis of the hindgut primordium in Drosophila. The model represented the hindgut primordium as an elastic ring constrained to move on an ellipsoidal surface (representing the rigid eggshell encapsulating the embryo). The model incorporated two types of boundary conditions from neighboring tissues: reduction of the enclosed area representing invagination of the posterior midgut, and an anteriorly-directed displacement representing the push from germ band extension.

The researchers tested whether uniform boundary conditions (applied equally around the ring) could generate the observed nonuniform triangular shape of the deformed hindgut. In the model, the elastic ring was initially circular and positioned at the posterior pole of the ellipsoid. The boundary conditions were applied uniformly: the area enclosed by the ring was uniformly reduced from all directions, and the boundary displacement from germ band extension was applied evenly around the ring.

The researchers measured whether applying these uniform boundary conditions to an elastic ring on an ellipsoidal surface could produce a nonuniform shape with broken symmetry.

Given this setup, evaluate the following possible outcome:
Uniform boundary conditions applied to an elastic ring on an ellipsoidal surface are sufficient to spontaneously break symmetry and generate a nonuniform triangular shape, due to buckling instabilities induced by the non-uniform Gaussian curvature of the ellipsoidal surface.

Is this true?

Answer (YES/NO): NO